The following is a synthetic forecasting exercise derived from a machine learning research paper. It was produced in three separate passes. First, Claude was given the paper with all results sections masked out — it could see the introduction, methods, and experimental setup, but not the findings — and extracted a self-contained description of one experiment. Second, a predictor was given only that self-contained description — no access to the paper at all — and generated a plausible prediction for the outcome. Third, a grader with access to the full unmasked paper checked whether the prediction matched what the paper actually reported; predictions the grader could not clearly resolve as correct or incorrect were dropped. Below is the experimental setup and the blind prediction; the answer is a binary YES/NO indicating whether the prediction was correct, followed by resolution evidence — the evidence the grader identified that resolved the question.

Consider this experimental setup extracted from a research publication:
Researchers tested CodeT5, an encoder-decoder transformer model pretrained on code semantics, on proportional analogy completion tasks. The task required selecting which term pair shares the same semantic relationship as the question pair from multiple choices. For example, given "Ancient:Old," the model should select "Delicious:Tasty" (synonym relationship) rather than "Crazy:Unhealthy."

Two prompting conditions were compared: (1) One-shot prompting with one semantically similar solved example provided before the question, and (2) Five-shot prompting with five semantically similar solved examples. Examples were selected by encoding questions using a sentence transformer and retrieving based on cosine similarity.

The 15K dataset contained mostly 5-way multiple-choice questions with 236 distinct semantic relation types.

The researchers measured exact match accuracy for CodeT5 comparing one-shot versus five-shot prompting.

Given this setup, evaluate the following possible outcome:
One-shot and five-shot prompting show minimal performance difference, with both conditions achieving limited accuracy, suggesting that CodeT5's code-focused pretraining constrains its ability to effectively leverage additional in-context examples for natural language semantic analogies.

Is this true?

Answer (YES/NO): NO